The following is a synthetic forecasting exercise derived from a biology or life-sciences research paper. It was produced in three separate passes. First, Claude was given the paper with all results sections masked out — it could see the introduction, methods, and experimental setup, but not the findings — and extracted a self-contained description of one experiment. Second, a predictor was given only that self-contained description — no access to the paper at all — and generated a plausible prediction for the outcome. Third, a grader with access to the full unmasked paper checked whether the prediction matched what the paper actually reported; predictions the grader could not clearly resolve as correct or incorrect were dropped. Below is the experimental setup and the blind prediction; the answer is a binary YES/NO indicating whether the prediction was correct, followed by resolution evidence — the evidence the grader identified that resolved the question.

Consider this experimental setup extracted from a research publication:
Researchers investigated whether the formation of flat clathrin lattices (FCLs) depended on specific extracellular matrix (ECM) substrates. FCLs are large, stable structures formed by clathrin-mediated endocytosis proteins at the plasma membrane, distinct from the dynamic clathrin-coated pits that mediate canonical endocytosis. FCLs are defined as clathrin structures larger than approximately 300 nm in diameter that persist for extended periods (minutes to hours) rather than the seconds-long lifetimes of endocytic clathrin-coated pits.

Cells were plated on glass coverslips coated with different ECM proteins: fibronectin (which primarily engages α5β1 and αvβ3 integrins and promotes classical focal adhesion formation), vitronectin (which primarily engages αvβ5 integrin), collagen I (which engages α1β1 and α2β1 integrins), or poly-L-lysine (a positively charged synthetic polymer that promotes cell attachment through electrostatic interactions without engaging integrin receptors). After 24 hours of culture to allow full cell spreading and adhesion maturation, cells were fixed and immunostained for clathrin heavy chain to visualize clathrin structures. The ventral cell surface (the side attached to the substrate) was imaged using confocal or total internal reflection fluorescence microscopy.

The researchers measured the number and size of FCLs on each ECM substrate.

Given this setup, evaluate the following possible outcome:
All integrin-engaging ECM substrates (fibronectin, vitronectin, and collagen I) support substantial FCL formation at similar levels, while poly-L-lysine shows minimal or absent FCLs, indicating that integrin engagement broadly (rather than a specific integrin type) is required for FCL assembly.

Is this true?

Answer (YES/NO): NO